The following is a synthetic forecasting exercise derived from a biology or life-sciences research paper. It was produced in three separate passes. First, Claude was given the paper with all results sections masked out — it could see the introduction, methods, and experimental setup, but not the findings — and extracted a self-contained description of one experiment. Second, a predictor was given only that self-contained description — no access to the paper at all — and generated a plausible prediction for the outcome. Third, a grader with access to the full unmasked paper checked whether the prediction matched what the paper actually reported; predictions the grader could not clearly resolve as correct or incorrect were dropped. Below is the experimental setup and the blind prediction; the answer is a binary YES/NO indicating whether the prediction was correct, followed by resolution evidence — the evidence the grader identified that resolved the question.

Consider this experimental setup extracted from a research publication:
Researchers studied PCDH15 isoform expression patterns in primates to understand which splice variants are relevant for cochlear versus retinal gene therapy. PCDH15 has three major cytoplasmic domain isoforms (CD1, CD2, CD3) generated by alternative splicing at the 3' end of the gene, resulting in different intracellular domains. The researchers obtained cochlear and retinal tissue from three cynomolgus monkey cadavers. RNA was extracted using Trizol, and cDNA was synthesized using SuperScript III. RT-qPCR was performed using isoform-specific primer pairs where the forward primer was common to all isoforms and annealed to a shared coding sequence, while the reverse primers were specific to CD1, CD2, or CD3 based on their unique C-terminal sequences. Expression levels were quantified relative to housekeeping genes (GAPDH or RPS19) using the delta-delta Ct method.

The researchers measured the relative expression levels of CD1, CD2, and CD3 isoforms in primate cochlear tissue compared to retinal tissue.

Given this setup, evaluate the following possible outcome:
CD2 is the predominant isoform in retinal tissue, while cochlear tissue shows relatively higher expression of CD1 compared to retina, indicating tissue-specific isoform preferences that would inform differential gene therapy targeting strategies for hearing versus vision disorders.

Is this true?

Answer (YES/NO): NO